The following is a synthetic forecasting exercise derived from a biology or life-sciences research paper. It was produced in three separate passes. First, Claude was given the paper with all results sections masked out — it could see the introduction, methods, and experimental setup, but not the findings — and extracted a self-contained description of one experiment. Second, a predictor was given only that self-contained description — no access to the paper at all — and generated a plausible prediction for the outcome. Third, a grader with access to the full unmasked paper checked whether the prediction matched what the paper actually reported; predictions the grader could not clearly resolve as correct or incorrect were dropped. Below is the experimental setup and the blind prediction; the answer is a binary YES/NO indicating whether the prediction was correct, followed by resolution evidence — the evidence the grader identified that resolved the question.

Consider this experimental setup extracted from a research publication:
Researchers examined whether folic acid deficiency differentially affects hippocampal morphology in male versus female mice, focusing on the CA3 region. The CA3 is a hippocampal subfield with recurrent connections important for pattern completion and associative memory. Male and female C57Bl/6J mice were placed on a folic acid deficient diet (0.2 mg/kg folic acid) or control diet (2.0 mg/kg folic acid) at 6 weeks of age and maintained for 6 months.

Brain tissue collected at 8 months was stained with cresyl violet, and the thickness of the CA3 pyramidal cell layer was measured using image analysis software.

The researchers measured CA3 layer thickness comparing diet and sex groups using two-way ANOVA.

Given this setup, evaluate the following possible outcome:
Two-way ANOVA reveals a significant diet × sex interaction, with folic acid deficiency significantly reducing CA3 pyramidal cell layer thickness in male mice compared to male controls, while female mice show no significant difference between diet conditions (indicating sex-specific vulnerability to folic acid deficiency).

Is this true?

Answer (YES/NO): NO